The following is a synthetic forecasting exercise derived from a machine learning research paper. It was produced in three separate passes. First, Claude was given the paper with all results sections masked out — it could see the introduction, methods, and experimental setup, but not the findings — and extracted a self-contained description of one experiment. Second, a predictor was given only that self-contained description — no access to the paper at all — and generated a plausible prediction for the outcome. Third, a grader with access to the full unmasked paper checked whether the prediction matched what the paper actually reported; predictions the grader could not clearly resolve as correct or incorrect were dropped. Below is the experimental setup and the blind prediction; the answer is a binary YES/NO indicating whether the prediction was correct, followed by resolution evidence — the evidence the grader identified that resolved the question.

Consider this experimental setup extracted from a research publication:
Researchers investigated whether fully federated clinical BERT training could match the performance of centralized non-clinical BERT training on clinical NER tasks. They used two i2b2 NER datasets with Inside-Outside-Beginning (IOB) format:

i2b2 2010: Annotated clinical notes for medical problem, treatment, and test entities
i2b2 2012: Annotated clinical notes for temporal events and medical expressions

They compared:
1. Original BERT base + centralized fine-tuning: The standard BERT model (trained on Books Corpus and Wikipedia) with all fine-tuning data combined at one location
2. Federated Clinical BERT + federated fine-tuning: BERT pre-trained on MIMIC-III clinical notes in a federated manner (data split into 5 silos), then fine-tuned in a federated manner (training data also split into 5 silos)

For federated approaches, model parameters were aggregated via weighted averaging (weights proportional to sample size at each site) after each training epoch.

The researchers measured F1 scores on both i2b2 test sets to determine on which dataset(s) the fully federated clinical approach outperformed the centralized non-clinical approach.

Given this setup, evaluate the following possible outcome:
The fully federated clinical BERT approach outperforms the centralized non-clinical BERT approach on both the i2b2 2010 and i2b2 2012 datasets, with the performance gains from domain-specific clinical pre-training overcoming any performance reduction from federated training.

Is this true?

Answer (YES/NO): NO